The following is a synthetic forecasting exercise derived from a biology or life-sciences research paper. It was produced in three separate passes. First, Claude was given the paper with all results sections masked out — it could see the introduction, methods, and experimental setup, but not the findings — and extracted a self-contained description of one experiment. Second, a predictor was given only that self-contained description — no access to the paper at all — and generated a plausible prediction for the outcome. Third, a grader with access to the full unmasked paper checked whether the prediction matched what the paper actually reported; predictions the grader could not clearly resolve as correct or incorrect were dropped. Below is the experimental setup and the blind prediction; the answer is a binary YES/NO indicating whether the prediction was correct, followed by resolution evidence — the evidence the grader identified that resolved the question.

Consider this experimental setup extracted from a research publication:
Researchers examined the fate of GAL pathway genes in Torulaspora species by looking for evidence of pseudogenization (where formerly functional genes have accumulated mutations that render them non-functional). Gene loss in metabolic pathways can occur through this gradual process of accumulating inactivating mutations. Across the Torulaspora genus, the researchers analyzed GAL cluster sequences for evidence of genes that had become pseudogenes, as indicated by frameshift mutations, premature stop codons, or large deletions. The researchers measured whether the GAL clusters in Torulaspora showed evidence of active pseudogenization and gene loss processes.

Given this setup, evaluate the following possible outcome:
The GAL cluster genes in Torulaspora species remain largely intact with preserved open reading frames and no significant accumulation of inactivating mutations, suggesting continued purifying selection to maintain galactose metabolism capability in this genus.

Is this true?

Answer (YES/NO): NO